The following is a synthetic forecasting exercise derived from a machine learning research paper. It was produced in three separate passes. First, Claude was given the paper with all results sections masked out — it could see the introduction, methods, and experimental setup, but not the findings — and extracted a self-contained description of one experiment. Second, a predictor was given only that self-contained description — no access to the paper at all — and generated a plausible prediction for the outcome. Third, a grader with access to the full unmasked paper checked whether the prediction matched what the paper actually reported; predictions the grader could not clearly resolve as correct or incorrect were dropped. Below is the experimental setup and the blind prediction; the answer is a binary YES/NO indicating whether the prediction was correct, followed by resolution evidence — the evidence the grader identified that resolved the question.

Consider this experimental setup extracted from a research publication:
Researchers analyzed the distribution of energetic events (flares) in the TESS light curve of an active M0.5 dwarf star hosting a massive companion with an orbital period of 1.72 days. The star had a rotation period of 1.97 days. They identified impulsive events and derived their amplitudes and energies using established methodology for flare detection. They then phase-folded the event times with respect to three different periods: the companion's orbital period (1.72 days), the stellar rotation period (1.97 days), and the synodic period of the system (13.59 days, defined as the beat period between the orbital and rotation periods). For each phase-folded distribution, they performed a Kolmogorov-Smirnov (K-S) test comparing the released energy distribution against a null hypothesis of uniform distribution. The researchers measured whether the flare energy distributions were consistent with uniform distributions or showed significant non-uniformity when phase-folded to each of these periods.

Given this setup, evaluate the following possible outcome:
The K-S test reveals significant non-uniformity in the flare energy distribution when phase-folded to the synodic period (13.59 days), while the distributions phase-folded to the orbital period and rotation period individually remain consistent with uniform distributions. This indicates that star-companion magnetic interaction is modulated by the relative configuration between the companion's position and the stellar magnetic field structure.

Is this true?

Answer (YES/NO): NO